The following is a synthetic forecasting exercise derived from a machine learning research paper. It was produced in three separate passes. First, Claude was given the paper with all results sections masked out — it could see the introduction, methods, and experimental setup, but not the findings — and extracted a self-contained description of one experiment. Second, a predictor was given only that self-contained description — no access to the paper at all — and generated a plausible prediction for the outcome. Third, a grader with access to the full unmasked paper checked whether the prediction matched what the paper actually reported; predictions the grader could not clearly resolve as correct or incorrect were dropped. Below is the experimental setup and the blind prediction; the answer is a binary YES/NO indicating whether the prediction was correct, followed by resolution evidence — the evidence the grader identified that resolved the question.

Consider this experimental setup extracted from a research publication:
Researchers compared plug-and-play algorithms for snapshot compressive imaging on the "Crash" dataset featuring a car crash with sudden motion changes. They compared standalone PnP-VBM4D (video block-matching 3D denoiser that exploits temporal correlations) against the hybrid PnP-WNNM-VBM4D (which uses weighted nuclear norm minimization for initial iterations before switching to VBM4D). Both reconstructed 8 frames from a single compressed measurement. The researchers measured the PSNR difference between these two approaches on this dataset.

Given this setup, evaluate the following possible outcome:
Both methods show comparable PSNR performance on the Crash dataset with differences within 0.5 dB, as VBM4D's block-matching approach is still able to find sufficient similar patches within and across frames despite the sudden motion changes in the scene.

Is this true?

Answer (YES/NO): NO